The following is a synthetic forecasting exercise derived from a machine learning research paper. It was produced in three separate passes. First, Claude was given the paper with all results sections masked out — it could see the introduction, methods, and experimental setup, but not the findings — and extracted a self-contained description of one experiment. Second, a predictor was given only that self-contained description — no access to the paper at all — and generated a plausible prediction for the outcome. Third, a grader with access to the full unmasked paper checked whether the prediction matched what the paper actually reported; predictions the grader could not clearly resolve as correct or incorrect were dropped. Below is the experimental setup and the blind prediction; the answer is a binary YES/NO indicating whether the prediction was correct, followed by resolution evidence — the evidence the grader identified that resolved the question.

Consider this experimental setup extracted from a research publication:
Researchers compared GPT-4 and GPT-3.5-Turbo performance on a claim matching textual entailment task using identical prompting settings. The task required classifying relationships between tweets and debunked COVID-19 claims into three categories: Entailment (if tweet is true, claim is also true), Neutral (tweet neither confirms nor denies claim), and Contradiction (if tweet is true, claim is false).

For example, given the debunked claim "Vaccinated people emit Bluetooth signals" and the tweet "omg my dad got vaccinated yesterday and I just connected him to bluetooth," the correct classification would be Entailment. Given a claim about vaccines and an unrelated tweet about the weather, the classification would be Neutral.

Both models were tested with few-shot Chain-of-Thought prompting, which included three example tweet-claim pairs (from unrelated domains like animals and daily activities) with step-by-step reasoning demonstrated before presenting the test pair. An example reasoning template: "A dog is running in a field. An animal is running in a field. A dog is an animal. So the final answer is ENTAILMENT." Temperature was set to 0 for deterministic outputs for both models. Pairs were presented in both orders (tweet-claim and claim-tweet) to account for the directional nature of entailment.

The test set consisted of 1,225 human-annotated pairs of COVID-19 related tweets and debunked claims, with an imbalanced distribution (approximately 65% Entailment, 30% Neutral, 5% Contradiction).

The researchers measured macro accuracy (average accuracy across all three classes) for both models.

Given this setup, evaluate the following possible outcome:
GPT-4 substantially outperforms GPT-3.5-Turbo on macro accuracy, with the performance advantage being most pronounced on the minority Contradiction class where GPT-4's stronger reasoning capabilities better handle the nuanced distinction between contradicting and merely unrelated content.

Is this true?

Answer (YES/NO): NO